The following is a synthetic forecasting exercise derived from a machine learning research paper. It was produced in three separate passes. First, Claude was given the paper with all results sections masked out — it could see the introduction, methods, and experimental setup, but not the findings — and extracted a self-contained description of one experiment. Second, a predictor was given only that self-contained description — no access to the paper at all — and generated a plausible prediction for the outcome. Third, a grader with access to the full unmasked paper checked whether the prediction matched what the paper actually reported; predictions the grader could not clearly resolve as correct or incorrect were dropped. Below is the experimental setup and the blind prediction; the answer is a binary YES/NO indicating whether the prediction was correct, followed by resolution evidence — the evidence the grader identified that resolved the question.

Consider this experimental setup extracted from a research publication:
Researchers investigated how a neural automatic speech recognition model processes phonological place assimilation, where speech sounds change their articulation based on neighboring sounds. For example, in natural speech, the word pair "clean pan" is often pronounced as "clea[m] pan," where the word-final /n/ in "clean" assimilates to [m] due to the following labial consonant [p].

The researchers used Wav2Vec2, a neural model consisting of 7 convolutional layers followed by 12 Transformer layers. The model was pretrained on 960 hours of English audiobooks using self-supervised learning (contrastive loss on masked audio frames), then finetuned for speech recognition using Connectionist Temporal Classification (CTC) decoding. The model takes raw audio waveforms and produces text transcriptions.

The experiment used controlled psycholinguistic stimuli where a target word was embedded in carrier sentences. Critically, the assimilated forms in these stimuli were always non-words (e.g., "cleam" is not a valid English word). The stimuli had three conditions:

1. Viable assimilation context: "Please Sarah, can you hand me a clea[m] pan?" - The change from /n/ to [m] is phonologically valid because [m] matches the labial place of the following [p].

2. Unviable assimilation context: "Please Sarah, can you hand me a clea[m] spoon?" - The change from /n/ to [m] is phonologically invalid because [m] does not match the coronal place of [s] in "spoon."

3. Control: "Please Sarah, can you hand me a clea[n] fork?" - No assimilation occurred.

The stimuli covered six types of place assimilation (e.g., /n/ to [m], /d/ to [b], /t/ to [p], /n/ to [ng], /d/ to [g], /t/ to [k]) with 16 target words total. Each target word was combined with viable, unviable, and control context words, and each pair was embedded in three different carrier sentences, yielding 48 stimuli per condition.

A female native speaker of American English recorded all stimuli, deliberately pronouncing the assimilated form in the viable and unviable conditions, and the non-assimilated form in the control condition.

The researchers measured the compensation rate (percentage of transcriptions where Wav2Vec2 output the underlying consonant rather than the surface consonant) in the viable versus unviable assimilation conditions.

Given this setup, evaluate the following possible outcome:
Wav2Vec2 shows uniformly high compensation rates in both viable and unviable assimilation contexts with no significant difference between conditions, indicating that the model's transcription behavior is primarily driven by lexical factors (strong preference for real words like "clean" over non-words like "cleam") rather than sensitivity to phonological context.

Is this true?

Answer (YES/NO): NO